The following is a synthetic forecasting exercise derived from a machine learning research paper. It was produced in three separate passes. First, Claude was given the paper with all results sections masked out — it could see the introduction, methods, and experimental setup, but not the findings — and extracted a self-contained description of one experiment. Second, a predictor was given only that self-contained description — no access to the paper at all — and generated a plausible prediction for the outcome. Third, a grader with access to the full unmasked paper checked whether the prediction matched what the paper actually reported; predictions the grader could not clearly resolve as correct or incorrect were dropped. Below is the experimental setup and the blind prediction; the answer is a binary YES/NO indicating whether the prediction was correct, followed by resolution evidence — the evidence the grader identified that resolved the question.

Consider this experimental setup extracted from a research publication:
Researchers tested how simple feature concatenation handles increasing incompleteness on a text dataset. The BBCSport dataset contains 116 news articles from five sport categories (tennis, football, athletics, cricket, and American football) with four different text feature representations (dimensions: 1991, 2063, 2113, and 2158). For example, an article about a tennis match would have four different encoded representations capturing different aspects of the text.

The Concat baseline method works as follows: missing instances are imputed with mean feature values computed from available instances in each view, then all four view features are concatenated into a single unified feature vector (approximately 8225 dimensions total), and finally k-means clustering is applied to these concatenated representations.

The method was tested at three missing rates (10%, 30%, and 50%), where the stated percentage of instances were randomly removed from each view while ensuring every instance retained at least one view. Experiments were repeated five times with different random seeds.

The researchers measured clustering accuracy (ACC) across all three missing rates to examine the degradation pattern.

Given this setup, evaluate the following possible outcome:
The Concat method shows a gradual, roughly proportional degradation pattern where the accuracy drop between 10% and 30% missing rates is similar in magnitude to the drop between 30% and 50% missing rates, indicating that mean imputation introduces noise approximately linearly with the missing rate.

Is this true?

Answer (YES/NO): NO